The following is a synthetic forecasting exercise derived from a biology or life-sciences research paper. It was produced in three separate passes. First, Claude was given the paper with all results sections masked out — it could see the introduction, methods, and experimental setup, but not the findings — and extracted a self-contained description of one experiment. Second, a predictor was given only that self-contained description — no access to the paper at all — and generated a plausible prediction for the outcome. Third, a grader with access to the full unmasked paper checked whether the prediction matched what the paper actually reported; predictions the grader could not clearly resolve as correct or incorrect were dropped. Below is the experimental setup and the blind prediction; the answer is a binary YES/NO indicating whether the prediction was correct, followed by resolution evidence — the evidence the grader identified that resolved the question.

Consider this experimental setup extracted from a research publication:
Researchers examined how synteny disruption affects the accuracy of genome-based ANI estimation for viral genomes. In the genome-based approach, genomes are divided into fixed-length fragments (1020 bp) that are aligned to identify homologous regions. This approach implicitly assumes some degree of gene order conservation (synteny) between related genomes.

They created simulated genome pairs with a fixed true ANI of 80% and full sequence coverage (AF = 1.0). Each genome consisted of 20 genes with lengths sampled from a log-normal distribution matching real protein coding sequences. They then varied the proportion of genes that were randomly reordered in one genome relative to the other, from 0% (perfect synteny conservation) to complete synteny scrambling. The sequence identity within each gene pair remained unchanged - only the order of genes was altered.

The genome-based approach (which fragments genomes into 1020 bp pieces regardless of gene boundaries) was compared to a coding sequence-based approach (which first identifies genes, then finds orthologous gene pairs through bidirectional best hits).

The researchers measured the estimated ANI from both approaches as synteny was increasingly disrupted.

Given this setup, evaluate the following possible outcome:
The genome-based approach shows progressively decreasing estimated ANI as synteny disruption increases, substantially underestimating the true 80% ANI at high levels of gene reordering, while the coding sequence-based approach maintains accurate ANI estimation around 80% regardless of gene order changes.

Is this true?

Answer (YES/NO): NO